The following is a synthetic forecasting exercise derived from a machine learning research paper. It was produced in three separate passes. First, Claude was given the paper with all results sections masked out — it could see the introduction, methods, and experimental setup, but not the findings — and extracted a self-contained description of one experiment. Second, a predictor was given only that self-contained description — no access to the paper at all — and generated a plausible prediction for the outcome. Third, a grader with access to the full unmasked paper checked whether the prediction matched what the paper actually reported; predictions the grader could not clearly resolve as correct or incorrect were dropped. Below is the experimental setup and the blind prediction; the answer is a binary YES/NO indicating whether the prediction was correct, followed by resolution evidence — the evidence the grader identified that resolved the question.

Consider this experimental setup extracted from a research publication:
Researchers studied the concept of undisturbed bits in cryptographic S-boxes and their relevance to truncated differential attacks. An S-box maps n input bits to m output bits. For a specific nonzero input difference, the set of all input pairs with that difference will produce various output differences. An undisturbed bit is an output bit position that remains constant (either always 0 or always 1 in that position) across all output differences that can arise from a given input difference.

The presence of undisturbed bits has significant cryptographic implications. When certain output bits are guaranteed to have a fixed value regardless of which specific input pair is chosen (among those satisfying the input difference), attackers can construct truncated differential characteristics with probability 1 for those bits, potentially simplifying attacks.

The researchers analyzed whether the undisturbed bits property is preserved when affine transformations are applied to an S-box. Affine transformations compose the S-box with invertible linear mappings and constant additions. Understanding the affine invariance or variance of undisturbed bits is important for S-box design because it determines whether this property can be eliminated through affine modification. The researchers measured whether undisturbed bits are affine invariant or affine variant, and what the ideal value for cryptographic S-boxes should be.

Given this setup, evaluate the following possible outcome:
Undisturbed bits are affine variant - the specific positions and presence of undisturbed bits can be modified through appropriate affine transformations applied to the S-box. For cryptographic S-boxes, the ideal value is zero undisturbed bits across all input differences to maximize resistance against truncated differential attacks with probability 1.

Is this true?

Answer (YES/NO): NO